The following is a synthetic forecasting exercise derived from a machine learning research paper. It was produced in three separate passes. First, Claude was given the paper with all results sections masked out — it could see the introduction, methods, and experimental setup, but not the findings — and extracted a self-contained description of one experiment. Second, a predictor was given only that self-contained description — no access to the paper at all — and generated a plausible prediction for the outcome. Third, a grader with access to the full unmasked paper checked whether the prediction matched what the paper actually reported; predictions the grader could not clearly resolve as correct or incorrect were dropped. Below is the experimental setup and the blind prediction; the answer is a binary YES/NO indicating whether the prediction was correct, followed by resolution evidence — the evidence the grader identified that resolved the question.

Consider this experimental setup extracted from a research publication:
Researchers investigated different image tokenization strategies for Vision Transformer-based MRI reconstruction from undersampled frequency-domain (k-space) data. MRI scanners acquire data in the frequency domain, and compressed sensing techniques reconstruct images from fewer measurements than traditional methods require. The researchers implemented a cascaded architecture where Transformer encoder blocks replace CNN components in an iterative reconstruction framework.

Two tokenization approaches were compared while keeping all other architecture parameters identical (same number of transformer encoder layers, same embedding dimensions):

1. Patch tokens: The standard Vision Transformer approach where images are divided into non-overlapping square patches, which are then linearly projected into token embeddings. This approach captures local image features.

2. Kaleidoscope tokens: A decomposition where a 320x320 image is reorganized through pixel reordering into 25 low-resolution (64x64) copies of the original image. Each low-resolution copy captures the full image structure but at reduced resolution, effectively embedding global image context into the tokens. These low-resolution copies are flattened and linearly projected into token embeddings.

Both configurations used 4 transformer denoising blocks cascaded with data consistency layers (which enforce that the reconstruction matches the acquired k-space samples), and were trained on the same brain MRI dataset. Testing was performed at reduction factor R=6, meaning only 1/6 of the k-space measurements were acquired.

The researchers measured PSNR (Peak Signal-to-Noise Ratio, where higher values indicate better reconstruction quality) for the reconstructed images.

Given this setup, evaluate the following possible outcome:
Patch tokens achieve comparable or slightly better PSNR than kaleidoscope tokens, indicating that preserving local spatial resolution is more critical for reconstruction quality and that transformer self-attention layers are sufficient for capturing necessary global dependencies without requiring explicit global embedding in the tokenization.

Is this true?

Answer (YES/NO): NO